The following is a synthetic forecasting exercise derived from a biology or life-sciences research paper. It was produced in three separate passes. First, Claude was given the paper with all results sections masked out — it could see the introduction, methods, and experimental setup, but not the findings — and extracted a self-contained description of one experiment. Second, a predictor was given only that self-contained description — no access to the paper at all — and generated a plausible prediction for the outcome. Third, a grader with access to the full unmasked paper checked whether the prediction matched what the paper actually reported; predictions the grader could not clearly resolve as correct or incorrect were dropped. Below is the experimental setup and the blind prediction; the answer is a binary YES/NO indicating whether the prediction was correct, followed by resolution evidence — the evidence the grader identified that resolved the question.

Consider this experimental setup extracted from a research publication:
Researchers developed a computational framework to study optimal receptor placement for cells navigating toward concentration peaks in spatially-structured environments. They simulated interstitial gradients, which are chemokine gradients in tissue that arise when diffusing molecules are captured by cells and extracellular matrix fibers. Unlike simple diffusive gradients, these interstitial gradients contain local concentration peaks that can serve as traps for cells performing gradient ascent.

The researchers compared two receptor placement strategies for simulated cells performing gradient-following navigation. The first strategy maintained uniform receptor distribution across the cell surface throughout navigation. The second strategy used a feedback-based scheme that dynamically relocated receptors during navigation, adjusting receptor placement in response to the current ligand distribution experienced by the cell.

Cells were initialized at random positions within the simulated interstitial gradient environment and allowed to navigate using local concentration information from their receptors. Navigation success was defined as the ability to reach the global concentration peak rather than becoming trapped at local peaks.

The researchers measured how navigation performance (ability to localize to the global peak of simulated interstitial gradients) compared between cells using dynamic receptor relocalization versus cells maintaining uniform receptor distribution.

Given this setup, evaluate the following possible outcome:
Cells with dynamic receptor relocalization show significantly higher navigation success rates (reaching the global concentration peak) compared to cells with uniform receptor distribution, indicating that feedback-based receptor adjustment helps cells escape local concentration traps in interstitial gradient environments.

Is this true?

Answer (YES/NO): YES